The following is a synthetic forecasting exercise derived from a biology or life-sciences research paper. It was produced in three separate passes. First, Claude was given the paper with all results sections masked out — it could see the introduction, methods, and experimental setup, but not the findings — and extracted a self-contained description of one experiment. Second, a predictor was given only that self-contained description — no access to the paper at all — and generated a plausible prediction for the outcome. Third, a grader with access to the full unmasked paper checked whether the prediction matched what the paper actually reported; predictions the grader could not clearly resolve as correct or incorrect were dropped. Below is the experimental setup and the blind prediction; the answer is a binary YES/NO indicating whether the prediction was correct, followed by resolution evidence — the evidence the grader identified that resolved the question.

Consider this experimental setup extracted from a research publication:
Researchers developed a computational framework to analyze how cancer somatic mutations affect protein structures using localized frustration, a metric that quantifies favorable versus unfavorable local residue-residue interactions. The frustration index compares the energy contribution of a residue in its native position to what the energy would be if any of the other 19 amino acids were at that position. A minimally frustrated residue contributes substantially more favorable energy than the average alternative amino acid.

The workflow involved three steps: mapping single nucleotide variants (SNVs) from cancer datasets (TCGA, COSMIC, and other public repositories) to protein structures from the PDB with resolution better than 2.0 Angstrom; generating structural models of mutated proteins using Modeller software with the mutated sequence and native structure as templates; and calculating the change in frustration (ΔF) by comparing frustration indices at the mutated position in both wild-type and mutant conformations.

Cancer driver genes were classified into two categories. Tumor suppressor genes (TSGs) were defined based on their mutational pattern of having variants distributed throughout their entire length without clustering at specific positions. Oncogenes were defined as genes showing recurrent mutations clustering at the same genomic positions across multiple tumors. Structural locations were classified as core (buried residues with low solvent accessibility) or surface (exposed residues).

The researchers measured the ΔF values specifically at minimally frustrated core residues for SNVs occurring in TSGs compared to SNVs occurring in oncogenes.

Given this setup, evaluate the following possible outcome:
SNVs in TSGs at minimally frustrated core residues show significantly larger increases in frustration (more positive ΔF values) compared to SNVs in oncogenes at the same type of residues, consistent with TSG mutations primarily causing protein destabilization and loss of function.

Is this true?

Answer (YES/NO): NO